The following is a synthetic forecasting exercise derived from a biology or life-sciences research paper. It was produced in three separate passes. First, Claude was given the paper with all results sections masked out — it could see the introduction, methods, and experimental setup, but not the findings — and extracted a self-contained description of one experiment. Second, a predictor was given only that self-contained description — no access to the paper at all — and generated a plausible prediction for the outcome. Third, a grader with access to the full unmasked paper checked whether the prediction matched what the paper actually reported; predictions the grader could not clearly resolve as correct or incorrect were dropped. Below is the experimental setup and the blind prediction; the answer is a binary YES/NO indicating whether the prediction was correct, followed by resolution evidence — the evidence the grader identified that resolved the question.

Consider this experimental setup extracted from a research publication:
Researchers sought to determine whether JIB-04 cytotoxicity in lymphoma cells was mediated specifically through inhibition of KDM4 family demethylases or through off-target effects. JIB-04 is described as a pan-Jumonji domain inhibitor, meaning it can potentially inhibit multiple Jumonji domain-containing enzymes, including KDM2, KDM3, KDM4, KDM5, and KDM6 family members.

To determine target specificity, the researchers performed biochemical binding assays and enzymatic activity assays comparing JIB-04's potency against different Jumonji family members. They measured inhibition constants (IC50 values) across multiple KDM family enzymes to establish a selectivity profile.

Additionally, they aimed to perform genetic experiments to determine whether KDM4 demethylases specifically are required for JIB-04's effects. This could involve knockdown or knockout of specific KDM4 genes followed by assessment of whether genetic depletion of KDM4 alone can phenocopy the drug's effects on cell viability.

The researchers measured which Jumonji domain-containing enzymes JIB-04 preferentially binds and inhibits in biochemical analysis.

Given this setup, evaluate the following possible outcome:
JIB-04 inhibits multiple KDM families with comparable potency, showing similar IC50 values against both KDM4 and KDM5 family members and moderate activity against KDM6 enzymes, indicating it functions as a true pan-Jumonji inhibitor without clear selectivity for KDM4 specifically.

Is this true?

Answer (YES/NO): NO